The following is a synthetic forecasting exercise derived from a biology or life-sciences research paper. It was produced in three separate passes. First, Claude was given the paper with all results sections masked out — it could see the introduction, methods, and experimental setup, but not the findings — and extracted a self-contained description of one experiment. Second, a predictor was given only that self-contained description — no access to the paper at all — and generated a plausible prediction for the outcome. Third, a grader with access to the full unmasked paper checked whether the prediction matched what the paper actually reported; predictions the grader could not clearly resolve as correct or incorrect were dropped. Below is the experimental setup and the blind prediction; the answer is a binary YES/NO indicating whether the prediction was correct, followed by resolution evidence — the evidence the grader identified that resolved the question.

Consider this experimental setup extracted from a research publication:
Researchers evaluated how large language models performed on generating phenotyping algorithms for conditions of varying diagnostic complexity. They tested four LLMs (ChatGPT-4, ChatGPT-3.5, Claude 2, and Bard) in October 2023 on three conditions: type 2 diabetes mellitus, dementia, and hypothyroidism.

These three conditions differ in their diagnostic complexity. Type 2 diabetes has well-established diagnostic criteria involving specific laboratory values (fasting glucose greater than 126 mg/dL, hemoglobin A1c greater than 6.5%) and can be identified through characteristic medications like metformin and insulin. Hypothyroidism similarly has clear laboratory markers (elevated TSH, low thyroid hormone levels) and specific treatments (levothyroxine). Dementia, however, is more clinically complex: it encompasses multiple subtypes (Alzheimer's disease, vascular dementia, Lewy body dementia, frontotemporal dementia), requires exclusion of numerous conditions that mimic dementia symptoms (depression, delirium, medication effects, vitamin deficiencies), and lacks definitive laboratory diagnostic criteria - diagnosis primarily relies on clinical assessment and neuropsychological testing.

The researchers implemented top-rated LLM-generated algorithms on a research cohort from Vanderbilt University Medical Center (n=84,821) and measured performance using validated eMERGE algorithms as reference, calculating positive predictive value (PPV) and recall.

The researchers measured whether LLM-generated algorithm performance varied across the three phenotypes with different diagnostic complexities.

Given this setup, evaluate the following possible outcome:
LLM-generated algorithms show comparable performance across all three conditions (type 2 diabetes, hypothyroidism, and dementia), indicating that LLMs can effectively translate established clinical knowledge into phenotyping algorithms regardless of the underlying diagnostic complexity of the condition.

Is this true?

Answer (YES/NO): NO